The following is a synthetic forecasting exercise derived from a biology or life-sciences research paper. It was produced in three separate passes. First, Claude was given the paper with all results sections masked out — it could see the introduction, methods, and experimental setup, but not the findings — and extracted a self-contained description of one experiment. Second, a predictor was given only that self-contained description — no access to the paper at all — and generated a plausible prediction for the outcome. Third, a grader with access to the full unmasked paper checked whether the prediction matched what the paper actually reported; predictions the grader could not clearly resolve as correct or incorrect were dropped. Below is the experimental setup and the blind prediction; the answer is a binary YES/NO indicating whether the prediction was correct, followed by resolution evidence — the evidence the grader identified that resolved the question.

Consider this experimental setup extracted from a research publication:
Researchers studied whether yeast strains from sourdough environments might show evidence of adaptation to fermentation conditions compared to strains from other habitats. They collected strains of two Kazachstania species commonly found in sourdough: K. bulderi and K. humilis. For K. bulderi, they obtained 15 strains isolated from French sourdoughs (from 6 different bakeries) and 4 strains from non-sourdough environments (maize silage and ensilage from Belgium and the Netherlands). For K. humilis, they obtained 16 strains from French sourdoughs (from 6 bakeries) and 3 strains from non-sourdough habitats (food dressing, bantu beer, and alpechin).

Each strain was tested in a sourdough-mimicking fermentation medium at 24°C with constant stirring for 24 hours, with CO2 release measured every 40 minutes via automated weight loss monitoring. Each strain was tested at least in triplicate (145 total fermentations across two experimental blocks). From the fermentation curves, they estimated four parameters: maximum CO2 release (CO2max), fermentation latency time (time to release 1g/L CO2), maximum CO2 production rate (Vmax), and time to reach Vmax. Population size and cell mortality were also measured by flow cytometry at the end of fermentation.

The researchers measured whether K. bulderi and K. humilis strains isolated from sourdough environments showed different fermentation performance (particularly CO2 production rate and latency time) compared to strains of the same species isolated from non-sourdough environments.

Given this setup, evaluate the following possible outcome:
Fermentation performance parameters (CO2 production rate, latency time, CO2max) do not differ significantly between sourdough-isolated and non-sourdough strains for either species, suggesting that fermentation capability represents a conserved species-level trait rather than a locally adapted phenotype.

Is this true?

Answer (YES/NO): NO